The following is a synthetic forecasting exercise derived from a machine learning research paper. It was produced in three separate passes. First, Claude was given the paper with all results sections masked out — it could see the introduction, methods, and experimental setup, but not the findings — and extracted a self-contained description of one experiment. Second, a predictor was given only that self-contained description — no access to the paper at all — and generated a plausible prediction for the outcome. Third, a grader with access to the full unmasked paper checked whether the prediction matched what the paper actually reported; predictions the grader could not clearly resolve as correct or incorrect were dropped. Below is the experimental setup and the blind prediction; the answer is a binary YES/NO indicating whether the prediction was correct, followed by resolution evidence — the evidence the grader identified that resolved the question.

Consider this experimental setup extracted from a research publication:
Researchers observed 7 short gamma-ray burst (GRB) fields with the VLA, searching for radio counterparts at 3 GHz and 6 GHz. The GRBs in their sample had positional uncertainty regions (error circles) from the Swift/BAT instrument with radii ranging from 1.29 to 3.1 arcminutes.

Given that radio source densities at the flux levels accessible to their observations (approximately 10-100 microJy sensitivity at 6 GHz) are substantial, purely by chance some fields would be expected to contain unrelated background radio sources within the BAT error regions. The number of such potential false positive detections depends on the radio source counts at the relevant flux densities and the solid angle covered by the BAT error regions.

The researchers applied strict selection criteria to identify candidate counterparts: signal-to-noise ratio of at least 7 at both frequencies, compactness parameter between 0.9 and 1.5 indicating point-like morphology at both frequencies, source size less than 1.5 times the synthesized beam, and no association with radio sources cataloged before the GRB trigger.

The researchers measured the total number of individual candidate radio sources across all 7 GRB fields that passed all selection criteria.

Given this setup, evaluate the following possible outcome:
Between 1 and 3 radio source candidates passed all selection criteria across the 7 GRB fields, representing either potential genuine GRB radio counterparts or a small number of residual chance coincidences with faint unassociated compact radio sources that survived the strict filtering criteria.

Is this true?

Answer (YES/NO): YES